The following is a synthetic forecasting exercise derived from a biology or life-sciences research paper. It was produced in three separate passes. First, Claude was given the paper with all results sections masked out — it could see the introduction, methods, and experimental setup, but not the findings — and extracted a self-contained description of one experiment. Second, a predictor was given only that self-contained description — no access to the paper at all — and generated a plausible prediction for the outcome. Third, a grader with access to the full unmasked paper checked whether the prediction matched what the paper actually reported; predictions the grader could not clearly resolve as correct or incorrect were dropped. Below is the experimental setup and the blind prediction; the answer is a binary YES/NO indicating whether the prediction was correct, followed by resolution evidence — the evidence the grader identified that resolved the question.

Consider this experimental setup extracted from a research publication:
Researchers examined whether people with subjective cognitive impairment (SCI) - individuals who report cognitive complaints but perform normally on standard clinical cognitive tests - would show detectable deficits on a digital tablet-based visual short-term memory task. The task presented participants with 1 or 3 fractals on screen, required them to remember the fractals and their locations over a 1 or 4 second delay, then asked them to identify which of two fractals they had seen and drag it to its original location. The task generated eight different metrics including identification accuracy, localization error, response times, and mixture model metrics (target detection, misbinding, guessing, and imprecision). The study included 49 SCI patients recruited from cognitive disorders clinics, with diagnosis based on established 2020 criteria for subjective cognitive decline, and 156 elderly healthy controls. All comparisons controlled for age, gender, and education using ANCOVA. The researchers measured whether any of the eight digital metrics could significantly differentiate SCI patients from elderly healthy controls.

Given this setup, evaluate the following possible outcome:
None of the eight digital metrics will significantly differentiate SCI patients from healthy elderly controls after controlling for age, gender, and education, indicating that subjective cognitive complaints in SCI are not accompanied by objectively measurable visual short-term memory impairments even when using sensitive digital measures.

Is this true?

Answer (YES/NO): YES